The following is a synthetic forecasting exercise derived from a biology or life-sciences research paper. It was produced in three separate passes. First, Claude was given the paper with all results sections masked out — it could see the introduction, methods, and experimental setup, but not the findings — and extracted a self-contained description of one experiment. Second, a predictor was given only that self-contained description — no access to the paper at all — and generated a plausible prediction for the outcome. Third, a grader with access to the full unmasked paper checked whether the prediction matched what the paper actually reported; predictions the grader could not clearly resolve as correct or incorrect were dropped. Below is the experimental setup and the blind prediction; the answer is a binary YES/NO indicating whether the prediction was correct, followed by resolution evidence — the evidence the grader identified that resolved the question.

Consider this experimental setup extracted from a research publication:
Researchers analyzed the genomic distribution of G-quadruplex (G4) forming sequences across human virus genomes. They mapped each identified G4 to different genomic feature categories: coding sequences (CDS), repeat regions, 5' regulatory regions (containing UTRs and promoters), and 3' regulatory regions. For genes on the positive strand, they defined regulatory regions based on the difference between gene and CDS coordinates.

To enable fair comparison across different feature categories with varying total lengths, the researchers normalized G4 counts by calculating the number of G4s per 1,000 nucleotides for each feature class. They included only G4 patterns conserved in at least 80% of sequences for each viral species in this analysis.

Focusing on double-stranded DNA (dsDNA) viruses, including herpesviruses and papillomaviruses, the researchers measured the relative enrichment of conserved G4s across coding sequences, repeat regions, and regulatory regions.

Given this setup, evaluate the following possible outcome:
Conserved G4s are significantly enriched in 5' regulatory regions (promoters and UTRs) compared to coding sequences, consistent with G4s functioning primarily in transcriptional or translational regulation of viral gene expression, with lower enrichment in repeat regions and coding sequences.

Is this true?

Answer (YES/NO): NO